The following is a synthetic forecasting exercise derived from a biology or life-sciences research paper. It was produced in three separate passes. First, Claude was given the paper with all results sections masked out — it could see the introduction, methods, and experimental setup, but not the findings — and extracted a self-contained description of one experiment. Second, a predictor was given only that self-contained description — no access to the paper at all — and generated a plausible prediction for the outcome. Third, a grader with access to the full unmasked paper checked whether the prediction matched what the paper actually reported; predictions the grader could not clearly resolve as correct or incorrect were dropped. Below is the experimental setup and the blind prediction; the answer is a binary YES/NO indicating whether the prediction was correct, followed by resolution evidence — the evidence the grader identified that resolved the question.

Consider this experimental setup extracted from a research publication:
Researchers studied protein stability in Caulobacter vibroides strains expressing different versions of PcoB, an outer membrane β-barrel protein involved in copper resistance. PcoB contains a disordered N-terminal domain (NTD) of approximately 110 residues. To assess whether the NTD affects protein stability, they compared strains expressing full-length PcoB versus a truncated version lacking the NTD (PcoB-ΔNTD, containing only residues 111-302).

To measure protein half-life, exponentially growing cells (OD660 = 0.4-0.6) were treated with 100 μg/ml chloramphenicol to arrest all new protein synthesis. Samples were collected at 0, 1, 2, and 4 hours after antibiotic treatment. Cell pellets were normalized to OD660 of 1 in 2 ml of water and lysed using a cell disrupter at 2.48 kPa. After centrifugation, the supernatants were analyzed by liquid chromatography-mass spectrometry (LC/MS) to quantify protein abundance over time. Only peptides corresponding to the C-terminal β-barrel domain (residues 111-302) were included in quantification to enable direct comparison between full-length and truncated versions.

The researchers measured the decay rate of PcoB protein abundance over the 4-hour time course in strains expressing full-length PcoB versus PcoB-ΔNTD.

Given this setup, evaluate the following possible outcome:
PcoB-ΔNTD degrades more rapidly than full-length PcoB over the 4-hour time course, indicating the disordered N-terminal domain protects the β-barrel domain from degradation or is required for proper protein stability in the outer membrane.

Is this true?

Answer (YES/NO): NO